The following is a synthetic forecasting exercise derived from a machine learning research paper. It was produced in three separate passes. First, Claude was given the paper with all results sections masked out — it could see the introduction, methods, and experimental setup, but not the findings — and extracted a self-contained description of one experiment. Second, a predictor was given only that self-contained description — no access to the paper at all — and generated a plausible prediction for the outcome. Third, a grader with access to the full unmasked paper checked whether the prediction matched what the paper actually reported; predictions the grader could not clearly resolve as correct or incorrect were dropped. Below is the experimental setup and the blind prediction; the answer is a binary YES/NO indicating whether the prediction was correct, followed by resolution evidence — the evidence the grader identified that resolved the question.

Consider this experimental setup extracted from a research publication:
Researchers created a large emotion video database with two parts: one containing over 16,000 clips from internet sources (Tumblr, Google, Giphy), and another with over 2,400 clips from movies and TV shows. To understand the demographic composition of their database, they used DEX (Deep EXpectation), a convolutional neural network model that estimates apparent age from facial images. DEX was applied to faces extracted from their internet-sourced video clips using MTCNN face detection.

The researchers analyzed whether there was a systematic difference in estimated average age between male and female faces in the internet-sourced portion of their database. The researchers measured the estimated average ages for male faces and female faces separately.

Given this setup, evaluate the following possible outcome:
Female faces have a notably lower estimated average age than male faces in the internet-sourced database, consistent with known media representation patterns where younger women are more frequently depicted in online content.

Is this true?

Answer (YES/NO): YES